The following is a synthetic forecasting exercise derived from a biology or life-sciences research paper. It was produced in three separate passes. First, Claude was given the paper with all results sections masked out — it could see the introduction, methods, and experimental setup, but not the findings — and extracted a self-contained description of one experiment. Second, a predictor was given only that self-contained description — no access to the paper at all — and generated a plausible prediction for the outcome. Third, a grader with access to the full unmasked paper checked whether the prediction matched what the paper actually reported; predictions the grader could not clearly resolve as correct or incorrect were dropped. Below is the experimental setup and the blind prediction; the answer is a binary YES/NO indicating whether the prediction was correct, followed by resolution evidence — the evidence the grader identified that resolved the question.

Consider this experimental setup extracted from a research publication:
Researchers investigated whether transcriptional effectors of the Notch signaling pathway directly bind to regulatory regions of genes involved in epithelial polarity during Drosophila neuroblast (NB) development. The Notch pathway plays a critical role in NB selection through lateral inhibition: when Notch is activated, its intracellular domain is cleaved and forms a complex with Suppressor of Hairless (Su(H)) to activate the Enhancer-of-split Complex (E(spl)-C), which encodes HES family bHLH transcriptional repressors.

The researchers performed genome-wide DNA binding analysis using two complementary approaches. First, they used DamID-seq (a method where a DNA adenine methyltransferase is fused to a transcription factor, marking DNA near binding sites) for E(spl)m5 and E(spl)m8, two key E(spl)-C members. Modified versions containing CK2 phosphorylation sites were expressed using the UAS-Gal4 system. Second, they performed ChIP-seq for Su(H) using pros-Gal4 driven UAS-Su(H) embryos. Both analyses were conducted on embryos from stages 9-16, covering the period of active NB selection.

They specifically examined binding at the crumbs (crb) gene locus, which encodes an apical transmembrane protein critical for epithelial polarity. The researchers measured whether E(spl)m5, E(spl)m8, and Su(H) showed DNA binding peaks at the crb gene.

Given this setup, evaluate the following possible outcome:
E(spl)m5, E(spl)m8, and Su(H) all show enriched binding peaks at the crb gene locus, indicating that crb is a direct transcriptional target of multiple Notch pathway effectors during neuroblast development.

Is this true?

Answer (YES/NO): YES